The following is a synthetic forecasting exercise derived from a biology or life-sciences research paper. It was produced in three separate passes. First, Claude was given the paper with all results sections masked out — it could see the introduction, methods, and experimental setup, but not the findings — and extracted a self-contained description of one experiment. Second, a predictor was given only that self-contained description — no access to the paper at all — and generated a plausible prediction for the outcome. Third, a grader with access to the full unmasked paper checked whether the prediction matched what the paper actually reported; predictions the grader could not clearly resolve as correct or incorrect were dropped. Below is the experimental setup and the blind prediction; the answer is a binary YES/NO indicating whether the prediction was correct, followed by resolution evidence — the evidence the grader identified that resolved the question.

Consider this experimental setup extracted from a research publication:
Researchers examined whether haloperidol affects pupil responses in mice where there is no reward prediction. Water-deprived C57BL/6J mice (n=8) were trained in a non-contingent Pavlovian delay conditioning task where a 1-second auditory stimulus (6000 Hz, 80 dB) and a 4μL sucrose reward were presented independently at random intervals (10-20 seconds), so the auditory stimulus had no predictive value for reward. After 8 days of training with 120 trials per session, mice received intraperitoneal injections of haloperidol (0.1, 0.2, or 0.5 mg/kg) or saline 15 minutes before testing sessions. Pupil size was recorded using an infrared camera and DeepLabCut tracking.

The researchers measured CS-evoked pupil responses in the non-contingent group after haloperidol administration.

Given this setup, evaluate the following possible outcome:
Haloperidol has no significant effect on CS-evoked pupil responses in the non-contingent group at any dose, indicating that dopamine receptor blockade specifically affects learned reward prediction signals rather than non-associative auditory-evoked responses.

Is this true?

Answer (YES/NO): NO